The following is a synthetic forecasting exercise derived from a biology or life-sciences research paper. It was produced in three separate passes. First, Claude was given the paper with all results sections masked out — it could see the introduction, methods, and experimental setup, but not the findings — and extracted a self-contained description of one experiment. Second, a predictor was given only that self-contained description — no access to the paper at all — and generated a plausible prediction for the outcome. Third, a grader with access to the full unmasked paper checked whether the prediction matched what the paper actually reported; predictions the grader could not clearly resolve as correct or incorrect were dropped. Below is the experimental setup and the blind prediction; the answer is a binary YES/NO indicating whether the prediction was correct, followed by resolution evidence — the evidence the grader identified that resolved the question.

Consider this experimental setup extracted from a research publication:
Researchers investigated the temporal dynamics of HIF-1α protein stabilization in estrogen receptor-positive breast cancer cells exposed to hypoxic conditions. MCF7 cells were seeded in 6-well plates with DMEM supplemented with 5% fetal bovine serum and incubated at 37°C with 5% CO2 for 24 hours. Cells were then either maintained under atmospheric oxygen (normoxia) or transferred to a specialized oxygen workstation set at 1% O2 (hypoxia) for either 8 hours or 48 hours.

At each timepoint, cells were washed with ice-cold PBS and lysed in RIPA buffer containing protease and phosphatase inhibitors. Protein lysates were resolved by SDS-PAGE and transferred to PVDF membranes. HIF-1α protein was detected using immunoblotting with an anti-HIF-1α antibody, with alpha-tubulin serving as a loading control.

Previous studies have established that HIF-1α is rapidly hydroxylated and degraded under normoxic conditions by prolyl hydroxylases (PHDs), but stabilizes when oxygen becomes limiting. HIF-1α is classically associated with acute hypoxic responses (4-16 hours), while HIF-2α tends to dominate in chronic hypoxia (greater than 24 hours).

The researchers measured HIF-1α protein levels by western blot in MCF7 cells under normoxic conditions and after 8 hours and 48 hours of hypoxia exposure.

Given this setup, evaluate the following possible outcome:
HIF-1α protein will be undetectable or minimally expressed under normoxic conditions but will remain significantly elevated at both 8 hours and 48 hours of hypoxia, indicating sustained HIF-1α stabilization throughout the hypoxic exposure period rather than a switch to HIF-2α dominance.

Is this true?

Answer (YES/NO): NO